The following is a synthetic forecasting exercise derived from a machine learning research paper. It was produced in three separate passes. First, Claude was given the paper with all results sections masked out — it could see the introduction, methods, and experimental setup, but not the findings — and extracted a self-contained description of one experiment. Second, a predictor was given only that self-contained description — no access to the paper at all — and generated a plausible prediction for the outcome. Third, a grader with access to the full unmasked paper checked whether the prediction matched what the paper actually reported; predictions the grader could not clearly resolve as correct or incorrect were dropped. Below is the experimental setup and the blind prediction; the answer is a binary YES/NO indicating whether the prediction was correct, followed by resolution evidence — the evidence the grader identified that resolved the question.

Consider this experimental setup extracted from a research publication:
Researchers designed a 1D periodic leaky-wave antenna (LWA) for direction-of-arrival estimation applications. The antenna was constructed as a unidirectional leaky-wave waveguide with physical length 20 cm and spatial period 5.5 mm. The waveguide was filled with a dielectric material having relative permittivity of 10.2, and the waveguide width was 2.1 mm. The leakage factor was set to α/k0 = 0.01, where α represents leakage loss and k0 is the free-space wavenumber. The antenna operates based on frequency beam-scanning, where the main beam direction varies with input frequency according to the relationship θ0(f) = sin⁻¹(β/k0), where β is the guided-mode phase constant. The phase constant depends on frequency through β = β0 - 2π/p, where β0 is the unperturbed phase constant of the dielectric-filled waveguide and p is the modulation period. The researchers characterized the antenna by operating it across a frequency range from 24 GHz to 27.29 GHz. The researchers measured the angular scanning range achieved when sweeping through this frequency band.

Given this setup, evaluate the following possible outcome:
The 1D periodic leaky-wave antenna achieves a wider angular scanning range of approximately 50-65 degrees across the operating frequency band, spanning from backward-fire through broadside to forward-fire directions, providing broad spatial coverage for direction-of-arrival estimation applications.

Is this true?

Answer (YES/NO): NO